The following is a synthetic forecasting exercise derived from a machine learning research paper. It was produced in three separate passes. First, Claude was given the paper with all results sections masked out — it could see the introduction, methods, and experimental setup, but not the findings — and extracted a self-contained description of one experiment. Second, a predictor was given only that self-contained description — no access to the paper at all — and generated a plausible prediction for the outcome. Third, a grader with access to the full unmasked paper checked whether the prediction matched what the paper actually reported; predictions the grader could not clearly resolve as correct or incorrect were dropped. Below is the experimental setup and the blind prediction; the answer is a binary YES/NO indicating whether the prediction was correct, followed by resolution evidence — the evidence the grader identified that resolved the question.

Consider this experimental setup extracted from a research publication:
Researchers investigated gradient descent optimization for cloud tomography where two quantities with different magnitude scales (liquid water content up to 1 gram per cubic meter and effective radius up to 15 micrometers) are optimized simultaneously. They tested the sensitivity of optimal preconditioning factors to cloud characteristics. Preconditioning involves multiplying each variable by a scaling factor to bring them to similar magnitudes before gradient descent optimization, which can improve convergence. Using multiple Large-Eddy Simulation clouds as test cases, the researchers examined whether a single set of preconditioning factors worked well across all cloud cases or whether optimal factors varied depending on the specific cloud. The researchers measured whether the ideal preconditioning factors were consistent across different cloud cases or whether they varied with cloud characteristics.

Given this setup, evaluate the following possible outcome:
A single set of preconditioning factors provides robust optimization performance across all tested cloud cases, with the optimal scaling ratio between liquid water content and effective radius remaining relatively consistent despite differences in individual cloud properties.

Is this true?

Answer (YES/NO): NO